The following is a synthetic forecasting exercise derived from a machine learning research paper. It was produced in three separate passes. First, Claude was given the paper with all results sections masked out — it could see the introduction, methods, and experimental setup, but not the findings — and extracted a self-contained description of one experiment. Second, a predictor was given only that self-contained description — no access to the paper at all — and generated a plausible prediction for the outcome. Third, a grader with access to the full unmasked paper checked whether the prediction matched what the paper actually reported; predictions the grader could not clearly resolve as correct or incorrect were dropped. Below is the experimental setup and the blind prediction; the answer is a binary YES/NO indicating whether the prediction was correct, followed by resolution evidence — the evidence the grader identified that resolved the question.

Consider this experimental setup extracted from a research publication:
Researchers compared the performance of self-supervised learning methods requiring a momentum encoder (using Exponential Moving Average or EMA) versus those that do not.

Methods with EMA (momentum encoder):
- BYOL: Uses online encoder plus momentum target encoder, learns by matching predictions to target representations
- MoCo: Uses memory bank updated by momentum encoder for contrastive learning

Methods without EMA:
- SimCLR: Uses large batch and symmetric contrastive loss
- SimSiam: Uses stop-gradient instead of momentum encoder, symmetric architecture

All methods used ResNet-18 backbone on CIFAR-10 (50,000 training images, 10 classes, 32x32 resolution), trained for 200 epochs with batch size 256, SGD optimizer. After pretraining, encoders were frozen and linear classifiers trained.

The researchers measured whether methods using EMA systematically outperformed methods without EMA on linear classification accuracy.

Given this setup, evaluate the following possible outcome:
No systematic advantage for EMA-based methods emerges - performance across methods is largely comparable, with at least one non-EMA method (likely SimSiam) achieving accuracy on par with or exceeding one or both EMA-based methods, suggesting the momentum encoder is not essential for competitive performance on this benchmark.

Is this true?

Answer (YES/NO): YES